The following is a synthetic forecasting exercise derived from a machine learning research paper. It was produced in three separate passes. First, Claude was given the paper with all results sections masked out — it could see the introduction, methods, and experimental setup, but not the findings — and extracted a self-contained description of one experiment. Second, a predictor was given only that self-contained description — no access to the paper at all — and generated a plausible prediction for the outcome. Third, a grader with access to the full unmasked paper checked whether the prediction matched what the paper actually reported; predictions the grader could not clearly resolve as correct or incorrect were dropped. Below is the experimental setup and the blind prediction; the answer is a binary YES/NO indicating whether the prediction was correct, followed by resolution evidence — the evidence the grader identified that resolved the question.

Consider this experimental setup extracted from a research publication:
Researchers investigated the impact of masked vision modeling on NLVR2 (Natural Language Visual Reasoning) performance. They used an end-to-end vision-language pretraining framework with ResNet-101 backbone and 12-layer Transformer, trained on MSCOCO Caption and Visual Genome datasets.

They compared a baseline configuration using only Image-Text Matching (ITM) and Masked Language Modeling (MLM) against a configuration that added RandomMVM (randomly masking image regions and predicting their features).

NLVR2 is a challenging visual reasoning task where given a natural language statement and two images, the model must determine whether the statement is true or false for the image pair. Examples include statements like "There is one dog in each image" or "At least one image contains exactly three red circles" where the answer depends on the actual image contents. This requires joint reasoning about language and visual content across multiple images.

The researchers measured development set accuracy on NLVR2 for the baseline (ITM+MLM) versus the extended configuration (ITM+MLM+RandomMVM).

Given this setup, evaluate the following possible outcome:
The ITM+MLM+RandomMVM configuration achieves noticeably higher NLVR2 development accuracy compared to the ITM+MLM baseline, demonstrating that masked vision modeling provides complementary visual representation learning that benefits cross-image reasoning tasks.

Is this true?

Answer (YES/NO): YES